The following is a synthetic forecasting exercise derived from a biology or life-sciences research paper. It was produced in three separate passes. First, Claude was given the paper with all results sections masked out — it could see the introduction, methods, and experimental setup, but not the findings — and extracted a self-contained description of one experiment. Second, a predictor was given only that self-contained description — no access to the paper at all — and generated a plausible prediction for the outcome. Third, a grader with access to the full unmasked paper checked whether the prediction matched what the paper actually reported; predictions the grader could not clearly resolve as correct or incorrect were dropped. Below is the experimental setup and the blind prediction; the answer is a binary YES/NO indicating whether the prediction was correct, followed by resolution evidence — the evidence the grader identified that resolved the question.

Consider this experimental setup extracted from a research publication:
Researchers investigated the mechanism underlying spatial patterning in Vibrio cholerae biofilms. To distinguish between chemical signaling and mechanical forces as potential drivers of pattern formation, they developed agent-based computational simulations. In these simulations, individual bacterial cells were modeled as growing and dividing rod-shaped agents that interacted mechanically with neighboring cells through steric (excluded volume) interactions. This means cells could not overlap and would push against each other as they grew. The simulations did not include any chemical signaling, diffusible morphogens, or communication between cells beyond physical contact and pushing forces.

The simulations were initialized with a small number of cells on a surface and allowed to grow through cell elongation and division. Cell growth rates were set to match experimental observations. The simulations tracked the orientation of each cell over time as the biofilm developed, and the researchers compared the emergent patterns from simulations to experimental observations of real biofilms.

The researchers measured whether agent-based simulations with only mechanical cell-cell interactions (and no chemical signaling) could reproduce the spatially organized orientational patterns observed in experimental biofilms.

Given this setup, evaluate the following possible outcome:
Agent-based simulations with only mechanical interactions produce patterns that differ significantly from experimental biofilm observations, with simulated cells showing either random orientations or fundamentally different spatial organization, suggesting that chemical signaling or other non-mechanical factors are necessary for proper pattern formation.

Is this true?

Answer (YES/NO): NO